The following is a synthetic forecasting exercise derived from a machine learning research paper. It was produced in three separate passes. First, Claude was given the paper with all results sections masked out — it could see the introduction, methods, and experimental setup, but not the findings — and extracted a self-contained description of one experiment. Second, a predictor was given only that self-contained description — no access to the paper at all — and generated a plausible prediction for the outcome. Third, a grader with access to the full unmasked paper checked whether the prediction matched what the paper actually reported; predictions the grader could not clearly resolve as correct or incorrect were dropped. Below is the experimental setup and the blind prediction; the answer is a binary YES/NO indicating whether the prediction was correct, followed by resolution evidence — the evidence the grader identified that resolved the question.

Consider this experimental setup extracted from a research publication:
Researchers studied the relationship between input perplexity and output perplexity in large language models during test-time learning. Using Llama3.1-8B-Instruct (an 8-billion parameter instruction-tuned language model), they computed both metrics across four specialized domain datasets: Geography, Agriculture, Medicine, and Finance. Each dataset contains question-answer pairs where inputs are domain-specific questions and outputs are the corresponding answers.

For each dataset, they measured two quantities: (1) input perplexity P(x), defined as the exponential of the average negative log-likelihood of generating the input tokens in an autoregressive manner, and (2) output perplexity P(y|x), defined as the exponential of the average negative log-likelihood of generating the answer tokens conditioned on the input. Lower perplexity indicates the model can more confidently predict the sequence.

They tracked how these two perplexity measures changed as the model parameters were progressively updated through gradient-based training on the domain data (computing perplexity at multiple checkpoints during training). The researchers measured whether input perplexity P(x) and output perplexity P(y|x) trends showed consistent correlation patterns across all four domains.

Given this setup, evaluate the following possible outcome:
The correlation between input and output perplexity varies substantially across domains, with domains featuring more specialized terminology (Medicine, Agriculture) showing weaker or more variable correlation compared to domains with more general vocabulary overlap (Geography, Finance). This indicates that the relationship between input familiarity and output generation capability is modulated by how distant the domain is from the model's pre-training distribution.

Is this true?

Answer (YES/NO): NO